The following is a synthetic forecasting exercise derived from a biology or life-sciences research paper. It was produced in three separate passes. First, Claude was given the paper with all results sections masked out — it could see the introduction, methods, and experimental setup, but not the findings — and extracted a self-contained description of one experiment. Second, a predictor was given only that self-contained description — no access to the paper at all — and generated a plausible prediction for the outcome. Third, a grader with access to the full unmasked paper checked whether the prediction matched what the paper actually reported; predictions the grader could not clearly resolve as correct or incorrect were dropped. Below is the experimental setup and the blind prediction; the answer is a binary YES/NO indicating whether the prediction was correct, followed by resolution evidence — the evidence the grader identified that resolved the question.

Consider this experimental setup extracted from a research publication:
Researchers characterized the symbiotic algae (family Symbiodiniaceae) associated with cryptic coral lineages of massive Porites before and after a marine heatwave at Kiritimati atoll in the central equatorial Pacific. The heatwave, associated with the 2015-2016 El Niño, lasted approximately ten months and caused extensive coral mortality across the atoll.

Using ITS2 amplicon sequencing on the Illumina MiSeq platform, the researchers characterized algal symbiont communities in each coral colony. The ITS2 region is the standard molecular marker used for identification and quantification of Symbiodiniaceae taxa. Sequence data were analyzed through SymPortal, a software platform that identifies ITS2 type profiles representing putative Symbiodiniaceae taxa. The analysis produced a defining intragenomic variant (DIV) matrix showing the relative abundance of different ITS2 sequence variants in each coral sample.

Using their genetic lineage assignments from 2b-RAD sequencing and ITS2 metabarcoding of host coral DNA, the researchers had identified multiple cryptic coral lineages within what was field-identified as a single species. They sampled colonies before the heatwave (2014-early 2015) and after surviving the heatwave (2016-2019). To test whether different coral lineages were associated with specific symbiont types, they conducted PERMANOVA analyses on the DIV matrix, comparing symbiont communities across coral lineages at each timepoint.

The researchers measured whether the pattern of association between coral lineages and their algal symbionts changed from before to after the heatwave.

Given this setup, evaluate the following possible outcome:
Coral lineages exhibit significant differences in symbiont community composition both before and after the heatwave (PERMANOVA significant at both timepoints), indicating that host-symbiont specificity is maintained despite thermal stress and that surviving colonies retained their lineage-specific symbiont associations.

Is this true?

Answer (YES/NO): NO